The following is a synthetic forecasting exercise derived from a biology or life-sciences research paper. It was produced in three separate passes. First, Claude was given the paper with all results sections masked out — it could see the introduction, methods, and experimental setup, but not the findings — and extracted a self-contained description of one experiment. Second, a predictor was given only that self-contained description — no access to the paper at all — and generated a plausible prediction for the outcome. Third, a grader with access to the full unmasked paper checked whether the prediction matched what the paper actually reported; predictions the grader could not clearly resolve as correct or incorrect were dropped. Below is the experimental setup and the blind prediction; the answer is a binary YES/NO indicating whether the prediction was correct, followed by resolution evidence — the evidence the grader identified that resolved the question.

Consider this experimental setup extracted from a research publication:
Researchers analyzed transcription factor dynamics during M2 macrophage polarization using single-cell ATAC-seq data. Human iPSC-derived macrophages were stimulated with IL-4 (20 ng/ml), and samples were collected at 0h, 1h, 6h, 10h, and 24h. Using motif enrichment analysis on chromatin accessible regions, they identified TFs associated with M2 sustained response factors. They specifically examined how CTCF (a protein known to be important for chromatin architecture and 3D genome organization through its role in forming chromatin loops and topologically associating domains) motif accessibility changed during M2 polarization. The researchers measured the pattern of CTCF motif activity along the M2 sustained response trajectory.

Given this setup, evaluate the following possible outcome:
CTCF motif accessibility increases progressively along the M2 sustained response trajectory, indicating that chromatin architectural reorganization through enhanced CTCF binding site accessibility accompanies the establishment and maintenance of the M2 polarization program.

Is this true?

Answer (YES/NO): NO